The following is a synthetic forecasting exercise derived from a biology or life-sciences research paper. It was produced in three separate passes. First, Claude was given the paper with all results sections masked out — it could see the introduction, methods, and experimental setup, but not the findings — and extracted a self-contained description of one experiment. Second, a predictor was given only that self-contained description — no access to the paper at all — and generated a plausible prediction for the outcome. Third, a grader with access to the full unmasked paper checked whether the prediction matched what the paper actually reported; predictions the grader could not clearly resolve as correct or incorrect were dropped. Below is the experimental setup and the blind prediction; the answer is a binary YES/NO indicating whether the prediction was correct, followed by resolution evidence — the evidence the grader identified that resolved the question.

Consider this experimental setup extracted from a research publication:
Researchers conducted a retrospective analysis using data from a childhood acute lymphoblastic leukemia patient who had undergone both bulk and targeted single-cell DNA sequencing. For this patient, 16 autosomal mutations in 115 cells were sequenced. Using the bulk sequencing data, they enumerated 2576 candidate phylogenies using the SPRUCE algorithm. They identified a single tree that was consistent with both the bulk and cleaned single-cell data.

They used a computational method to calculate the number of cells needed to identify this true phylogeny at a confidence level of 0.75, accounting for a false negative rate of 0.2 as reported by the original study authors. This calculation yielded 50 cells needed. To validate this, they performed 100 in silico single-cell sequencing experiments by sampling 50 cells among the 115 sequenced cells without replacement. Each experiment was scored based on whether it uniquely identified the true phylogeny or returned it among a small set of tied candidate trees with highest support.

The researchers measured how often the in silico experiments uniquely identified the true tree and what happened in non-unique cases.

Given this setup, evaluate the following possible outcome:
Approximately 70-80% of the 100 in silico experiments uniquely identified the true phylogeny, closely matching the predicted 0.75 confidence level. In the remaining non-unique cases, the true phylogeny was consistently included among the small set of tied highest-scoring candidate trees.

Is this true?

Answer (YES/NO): NO